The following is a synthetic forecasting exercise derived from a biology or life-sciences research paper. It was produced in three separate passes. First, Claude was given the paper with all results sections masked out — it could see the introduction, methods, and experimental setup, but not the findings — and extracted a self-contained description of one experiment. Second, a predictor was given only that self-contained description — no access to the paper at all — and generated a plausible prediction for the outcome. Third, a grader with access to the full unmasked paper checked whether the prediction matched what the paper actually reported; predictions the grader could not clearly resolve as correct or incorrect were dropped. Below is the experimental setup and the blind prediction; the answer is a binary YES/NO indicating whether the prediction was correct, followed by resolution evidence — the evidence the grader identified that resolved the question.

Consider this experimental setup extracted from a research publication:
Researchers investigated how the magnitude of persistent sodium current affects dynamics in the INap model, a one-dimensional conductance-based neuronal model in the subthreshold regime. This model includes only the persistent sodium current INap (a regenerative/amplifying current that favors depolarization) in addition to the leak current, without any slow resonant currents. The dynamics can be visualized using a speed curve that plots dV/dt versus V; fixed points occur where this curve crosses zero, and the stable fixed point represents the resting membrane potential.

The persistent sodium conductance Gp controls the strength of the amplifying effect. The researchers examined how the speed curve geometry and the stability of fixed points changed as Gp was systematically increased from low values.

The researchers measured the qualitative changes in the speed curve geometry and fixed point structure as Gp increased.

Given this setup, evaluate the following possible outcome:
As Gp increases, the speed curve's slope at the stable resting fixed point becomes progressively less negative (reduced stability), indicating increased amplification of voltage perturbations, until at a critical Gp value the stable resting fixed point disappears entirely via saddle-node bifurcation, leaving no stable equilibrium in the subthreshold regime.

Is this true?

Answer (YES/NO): YES